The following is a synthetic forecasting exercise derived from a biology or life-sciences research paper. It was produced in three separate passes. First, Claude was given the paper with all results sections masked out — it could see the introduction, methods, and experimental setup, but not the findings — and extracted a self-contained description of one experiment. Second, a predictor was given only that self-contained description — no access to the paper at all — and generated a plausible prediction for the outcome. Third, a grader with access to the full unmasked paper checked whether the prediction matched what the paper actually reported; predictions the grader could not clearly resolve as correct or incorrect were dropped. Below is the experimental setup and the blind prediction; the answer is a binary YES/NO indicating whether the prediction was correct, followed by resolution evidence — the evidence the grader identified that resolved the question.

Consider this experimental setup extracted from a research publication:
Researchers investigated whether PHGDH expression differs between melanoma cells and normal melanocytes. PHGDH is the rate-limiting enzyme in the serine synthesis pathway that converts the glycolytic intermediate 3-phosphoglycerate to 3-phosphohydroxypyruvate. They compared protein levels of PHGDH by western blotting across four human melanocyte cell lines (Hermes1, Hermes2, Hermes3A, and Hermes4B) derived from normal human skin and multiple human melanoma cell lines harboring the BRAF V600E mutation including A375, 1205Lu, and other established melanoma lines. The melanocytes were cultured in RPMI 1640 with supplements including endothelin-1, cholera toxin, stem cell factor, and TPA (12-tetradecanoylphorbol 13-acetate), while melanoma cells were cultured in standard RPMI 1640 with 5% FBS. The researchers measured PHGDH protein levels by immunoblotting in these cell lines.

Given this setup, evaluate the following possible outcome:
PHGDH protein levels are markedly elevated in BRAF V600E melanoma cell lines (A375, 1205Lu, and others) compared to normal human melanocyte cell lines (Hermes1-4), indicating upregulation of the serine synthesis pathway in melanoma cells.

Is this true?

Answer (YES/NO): YES